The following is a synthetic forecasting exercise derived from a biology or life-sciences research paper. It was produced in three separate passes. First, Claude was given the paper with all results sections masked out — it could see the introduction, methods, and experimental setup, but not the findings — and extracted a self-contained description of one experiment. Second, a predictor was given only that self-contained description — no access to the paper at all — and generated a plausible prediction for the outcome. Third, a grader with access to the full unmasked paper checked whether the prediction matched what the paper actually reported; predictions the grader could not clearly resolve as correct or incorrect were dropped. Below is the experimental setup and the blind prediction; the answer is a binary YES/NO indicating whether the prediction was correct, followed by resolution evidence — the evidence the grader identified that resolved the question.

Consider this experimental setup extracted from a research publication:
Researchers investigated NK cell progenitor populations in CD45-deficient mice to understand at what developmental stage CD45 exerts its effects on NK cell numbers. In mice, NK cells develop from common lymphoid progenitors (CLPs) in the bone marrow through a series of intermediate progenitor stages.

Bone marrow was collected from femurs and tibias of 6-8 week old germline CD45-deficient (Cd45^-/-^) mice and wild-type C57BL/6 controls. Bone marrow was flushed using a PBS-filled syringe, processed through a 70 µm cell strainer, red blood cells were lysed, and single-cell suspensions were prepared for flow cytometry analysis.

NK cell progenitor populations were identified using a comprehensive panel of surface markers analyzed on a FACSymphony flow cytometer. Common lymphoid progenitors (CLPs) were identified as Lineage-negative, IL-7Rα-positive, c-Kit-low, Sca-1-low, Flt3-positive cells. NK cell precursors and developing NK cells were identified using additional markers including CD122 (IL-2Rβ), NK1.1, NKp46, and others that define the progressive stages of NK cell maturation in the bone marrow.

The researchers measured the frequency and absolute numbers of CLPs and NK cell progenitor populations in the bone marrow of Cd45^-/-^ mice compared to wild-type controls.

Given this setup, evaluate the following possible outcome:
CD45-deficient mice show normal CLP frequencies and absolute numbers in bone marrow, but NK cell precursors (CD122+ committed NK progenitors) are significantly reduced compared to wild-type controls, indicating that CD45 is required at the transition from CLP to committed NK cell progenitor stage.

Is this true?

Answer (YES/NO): NO